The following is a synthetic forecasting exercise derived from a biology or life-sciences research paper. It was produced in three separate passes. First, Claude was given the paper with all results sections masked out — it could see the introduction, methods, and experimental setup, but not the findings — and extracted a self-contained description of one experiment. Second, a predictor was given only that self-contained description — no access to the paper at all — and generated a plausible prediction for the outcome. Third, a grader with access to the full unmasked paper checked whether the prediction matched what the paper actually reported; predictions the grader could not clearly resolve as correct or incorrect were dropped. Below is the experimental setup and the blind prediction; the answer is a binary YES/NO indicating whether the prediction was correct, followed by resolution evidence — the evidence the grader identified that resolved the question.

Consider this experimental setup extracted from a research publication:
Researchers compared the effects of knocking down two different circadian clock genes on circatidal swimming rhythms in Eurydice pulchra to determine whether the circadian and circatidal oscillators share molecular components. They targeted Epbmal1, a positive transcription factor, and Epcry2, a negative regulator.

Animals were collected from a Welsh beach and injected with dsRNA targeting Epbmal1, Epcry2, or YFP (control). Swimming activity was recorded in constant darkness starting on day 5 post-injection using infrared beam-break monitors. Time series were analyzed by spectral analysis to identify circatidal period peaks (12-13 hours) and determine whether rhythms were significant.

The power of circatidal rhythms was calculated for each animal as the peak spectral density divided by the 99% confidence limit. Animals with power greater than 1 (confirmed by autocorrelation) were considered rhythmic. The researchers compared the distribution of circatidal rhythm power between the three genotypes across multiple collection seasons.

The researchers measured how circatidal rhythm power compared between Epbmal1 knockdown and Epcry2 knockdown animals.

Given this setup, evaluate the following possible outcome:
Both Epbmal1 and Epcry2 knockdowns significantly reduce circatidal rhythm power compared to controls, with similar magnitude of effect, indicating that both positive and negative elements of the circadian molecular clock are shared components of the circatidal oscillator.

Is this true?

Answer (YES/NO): NO